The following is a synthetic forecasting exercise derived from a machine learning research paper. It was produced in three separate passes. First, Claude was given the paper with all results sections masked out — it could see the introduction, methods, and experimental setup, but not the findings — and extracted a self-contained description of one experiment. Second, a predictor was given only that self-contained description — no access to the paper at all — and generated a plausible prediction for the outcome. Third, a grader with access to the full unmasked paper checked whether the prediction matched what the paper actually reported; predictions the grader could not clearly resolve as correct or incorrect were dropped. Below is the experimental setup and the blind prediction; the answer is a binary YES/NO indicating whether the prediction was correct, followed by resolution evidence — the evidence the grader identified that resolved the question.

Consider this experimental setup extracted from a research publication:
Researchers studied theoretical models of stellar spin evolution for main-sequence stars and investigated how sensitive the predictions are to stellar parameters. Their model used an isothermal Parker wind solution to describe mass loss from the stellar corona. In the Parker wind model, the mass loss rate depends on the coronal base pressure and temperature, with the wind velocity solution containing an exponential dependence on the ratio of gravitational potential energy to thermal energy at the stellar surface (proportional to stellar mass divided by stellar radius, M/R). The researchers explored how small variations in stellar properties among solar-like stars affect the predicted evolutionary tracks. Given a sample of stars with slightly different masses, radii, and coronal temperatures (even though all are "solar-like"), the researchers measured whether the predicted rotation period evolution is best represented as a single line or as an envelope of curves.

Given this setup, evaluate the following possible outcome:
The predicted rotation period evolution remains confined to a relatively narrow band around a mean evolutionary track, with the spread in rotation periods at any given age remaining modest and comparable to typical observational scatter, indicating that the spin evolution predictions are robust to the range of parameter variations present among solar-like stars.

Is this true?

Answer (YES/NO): NO